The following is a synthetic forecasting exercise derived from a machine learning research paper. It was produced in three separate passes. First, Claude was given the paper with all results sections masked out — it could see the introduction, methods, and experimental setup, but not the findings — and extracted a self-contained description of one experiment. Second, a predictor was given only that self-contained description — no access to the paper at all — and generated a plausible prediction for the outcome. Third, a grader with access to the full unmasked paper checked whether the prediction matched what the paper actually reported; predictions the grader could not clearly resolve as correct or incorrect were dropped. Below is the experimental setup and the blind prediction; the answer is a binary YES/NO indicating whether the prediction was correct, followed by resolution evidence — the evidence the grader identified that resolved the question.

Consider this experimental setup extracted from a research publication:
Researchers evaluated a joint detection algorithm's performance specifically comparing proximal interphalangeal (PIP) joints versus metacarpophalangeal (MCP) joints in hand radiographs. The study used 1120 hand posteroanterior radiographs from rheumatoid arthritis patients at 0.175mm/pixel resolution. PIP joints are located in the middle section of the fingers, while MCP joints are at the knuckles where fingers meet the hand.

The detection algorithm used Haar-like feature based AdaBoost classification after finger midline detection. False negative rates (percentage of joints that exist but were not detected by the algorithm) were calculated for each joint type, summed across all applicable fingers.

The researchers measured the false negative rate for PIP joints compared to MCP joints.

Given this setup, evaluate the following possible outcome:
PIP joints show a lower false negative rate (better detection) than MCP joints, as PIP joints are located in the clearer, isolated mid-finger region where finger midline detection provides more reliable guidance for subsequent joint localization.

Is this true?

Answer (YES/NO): YES